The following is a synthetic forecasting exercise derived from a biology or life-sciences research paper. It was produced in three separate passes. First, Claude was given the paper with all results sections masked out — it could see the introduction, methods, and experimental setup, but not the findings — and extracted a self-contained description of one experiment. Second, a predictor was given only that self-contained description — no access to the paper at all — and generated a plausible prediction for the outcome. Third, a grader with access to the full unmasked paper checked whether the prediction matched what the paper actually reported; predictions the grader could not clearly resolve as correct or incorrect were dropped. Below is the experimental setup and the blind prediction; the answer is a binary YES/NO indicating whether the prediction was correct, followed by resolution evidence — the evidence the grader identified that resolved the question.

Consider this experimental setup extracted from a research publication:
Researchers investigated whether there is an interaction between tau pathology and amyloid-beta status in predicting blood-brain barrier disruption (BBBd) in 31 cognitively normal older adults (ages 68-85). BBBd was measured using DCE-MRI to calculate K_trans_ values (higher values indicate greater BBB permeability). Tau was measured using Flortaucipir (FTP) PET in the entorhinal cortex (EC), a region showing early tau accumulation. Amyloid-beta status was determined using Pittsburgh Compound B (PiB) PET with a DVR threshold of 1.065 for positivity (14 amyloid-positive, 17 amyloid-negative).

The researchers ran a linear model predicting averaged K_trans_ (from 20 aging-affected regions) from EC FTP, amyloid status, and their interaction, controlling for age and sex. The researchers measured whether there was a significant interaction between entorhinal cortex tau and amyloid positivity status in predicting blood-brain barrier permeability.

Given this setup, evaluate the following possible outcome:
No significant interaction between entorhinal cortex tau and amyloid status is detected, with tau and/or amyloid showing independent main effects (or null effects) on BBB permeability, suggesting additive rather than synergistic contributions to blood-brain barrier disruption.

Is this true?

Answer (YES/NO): NO